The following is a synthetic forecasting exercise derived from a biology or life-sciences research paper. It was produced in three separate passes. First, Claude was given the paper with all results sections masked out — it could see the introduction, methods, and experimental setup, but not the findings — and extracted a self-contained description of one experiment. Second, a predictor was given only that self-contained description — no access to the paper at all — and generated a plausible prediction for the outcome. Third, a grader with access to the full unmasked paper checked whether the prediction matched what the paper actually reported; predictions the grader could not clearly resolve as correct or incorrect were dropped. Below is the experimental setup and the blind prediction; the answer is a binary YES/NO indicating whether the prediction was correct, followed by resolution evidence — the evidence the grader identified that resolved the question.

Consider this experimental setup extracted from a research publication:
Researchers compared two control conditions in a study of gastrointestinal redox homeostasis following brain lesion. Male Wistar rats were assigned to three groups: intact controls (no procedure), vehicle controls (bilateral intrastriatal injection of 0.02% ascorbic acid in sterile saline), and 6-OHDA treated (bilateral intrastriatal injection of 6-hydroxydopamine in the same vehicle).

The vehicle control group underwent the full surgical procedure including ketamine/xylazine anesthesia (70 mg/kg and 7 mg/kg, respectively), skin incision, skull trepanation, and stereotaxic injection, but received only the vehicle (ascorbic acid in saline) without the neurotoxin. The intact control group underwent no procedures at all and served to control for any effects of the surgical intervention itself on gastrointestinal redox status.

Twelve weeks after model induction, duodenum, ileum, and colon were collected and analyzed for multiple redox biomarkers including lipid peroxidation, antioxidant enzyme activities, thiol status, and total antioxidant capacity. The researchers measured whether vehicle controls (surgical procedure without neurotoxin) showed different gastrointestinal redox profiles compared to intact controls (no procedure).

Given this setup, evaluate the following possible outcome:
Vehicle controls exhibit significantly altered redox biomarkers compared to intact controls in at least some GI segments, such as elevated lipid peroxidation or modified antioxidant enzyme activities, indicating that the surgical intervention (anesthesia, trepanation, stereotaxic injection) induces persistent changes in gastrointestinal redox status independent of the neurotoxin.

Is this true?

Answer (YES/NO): YES